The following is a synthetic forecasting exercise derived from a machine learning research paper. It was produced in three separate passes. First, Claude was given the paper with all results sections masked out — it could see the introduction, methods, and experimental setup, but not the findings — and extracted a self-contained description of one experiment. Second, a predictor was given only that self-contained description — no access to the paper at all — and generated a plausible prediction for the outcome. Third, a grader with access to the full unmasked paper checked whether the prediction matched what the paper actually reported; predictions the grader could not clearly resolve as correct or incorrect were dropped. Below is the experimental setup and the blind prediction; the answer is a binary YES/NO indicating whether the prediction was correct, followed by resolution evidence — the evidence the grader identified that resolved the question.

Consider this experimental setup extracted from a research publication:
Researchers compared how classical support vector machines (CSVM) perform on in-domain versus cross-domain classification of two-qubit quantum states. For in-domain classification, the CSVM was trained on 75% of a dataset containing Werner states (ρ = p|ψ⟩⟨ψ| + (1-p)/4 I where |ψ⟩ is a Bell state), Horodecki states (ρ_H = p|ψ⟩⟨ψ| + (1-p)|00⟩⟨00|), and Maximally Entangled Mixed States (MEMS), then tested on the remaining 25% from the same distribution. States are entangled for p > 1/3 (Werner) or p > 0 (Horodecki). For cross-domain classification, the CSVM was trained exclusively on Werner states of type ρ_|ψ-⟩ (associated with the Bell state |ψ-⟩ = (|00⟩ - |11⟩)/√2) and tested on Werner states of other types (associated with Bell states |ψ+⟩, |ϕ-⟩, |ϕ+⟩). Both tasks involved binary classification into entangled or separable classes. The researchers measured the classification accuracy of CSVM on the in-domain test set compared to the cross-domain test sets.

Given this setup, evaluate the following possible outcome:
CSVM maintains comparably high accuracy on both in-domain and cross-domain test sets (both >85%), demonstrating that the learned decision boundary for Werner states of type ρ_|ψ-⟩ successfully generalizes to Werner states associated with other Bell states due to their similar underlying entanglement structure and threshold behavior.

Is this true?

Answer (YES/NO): NO